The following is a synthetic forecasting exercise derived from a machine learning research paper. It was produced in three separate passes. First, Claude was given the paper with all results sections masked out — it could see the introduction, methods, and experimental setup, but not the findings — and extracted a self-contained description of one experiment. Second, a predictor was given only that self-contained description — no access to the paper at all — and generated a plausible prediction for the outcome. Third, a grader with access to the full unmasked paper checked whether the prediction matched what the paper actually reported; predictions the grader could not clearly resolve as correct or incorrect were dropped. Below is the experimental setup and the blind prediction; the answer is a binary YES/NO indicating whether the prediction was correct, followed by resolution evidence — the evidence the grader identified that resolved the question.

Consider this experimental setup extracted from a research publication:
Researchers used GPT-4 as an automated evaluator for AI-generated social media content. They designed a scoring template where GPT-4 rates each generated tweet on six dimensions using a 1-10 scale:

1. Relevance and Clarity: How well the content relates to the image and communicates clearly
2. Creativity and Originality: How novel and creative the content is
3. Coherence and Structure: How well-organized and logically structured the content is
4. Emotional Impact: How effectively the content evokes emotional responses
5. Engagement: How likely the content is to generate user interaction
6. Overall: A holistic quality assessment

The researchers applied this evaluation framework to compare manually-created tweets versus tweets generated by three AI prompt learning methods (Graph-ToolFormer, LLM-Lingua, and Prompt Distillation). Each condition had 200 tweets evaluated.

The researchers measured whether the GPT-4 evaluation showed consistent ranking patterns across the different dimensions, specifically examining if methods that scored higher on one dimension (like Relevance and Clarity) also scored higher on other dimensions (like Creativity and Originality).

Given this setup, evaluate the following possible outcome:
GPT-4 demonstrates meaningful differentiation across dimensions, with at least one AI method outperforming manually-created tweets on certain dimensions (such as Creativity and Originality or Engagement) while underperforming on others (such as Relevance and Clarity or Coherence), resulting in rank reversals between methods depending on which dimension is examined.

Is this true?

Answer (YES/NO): NO